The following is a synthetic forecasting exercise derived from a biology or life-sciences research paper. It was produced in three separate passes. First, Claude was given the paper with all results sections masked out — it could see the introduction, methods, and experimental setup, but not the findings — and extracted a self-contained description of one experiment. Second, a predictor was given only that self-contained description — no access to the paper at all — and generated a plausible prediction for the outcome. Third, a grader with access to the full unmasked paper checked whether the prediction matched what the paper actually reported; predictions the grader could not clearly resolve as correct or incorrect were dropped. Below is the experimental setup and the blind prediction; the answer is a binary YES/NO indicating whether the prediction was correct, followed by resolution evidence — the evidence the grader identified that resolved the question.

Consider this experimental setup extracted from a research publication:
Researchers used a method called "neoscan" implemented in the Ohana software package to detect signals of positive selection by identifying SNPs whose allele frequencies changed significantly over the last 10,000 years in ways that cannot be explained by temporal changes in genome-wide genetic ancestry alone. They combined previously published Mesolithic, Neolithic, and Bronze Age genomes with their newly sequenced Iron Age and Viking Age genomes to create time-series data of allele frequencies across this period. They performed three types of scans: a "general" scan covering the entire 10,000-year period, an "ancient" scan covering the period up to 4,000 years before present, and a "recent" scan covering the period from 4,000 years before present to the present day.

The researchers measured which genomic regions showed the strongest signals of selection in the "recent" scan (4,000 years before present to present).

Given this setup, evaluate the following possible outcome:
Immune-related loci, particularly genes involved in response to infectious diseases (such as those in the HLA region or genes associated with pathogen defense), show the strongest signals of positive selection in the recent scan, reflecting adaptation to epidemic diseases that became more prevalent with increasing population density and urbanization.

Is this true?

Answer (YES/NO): NO